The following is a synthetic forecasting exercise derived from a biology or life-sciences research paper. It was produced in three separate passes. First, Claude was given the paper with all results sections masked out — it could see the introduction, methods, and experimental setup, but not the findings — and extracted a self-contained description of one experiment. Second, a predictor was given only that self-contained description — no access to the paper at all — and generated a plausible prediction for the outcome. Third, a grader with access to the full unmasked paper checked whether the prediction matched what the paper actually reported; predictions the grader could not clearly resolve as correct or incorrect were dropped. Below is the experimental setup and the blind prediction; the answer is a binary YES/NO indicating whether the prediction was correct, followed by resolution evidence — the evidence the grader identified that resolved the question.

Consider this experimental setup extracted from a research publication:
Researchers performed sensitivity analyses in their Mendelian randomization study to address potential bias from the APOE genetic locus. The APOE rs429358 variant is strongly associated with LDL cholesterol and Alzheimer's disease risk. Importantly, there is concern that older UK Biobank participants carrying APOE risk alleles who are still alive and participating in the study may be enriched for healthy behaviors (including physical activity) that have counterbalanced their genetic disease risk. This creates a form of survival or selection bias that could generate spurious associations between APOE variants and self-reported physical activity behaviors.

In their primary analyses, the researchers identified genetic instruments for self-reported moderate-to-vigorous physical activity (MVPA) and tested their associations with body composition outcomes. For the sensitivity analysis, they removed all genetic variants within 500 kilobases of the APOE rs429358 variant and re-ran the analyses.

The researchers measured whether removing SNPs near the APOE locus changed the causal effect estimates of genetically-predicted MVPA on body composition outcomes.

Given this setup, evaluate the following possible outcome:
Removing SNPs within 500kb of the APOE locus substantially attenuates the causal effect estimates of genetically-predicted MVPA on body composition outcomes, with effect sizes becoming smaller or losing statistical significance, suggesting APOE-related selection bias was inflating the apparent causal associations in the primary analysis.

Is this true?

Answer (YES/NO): YES